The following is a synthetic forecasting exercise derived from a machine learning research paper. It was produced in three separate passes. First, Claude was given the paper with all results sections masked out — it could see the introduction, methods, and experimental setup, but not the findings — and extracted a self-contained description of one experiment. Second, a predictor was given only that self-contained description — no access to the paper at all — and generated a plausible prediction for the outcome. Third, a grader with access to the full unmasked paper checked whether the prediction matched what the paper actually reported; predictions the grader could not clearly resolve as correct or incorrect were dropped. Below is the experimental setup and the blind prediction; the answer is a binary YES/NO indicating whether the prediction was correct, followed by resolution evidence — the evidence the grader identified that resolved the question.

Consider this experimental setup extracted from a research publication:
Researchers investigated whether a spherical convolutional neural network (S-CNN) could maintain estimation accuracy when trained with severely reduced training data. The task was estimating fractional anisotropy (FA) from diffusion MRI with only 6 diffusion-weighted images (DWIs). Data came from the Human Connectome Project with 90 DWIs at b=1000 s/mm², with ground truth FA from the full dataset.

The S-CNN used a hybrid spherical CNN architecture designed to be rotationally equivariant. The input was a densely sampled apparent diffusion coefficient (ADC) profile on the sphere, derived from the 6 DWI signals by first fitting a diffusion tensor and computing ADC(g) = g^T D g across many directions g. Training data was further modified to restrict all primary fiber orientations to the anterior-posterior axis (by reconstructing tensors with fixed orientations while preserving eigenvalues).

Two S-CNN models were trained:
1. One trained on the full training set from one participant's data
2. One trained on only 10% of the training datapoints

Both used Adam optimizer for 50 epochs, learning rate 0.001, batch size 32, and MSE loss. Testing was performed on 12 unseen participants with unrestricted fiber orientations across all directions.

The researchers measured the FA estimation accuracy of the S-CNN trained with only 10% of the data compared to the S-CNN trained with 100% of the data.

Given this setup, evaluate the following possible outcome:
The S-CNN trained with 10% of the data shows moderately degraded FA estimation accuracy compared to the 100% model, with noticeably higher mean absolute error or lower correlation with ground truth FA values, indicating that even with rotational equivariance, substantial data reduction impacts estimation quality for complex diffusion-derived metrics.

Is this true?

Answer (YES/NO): NO